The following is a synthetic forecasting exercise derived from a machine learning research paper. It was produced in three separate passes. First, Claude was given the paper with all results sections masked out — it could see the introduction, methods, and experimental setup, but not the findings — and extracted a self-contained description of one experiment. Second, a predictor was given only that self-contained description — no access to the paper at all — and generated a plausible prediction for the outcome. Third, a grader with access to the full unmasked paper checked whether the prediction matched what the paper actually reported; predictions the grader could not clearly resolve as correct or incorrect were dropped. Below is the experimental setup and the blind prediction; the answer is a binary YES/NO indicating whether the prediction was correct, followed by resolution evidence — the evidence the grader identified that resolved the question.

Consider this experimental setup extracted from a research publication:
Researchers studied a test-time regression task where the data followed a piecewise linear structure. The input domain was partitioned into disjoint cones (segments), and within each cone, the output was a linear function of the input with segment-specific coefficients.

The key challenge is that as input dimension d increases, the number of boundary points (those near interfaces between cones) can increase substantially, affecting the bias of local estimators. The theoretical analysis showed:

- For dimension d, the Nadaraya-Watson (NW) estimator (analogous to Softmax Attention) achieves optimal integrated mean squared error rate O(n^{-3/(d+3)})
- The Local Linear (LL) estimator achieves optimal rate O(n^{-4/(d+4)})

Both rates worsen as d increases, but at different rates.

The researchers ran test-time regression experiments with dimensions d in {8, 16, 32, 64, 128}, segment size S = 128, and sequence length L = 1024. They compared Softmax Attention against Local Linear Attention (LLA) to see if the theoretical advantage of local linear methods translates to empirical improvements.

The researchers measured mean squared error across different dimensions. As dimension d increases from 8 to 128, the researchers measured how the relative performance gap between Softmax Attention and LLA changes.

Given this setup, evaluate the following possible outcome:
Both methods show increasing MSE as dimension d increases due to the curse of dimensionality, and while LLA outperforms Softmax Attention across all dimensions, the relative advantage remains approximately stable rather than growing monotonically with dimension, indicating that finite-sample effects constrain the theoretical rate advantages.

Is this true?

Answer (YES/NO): NO